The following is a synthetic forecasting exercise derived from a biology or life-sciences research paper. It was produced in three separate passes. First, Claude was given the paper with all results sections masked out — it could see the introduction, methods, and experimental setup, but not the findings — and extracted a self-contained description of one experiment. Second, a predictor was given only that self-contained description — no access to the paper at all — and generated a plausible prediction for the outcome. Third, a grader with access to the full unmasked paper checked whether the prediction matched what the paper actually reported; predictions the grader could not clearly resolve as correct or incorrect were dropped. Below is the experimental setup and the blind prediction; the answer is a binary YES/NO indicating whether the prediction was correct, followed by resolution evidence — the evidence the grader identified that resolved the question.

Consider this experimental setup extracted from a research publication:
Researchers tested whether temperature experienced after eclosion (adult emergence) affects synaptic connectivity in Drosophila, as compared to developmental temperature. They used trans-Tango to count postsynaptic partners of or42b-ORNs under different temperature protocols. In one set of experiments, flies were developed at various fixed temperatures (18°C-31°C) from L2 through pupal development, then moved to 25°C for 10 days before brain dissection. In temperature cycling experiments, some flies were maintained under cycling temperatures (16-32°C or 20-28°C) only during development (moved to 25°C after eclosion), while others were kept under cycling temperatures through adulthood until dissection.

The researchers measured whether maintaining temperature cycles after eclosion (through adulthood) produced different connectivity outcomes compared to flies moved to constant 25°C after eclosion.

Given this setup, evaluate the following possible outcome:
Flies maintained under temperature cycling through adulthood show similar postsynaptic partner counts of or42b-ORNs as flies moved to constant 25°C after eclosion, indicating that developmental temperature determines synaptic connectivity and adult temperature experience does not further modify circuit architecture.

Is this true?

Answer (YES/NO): YES